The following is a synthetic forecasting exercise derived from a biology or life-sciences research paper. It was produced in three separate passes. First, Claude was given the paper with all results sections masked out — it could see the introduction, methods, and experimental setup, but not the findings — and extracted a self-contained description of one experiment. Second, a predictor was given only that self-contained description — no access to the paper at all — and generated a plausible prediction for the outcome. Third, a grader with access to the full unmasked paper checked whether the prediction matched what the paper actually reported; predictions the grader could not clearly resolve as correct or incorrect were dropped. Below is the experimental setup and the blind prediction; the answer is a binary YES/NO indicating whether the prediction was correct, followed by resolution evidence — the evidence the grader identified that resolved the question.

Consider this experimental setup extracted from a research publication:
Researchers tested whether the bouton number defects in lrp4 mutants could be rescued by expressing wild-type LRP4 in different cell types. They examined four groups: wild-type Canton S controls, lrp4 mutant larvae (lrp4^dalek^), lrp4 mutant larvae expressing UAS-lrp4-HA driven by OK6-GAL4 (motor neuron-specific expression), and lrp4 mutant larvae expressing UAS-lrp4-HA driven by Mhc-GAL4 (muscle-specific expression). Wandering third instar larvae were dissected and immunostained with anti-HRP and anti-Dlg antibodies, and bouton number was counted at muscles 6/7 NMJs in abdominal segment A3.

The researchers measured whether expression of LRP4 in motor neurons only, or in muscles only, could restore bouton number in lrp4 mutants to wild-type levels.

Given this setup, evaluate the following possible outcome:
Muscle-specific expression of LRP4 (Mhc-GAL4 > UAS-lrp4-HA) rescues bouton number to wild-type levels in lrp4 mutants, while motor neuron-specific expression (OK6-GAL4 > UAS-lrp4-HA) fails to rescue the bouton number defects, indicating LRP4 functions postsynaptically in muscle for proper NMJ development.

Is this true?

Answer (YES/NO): NO